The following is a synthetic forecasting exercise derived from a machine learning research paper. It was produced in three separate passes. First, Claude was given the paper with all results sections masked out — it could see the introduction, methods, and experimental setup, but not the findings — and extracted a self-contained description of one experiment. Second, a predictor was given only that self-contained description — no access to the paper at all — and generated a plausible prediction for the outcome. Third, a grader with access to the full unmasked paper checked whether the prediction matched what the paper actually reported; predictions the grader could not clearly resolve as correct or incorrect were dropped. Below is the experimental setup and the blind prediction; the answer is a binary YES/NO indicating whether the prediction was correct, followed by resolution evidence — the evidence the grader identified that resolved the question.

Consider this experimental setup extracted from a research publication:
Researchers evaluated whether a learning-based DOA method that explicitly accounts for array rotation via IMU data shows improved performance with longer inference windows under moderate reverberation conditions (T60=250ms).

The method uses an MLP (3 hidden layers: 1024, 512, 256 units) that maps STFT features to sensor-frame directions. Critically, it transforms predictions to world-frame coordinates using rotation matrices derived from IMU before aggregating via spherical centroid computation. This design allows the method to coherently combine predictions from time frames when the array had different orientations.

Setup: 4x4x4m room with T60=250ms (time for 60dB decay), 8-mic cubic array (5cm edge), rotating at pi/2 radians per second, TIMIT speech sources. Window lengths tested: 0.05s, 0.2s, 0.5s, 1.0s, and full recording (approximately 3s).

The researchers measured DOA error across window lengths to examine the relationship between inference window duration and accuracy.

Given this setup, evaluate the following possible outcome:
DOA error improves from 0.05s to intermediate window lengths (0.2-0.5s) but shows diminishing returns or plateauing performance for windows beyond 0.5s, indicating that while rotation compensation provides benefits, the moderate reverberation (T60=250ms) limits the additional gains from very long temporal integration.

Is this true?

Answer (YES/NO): NO